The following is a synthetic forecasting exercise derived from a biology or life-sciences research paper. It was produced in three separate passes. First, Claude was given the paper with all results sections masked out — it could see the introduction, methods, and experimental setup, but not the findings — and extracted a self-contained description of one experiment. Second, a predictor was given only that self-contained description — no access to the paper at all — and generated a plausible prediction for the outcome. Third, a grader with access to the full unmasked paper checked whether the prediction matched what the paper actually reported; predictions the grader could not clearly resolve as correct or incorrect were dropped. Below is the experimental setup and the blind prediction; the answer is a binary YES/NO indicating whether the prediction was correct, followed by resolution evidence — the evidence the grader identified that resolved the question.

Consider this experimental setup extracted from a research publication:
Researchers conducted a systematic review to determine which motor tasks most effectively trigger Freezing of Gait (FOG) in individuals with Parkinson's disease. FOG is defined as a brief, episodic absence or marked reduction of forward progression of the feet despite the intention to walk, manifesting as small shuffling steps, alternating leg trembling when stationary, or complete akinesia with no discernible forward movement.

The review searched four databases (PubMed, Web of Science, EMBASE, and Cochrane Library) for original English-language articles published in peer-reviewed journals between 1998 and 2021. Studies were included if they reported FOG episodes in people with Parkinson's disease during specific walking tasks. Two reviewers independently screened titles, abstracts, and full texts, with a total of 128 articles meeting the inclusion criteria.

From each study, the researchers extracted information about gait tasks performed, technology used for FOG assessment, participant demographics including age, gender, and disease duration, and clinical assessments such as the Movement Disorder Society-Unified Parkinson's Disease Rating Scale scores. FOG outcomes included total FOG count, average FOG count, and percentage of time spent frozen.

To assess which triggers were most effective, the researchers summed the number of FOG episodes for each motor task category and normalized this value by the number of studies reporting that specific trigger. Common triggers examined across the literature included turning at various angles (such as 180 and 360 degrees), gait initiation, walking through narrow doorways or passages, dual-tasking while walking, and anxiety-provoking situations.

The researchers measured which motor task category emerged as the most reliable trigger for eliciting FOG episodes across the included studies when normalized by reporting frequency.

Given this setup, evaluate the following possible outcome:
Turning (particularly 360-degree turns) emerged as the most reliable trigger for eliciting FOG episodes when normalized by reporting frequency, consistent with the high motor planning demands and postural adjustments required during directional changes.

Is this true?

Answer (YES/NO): YES